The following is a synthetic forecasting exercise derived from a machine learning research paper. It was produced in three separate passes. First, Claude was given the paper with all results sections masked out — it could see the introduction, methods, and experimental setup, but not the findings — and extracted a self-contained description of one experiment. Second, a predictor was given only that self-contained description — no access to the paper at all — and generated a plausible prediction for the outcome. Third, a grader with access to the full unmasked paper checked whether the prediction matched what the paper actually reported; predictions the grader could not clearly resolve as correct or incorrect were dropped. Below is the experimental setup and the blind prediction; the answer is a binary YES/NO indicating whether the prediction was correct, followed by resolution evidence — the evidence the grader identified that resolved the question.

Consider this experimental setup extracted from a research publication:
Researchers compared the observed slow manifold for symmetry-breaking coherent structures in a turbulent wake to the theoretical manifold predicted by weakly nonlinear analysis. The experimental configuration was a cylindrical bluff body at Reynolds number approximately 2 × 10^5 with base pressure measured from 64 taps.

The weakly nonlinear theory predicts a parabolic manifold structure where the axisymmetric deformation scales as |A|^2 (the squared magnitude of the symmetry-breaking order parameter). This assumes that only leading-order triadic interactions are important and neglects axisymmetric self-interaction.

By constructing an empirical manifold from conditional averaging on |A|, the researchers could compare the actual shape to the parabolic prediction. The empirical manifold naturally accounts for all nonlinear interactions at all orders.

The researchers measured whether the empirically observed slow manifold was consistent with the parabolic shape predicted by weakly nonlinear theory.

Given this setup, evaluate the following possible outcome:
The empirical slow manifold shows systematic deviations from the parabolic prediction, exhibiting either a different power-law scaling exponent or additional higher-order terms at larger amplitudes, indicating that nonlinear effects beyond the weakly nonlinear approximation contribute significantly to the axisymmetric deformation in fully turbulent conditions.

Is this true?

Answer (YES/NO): YES